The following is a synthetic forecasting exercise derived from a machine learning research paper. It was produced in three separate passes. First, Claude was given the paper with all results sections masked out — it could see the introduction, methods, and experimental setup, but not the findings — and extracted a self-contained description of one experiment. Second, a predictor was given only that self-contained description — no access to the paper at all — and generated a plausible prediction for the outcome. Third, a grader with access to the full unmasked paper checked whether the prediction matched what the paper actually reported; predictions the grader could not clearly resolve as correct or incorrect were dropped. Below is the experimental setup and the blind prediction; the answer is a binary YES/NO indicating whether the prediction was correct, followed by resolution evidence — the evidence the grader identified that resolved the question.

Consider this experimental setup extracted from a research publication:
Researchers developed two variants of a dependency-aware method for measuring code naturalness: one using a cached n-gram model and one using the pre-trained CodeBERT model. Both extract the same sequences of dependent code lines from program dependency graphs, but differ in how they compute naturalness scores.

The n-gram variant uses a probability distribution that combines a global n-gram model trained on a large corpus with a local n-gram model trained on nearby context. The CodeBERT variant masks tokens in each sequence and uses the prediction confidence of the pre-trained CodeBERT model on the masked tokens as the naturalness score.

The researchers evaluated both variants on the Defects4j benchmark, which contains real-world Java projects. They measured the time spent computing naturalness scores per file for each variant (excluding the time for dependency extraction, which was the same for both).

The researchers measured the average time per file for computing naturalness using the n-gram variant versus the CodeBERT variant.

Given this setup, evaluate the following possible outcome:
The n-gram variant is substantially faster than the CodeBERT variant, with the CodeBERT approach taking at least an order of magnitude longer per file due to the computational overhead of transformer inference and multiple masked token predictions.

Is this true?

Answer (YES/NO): NO